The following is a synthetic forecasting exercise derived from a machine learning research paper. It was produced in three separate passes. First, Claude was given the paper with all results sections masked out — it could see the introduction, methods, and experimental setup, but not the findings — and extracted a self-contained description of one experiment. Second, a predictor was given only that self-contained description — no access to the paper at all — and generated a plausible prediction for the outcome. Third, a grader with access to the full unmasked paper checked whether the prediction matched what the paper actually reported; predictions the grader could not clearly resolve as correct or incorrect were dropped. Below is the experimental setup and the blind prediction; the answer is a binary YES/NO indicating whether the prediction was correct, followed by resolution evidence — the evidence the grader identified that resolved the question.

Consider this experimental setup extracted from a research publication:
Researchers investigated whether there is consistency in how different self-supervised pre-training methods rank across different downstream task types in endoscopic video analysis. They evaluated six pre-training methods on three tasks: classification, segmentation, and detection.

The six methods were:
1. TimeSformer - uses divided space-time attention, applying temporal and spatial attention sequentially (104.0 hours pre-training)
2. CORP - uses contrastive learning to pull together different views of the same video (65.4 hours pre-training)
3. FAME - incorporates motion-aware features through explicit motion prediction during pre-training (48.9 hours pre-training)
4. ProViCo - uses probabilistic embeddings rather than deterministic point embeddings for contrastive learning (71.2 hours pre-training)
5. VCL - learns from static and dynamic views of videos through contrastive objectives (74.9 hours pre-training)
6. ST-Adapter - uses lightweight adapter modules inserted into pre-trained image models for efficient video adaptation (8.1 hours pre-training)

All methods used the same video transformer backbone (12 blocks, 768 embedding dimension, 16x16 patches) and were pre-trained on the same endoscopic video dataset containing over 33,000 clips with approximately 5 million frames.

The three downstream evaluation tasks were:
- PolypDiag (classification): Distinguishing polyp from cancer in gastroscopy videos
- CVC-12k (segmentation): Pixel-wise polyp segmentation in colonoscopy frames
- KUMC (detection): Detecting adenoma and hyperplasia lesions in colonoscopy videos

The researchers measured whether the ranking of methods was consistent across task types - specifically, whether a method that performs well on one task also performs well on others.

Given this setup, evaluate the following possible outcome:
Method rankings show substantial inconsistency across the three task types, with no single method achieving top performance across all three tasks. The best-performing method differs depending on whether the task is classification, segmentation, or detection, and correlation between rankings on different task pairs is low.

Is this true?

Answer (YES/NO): NO